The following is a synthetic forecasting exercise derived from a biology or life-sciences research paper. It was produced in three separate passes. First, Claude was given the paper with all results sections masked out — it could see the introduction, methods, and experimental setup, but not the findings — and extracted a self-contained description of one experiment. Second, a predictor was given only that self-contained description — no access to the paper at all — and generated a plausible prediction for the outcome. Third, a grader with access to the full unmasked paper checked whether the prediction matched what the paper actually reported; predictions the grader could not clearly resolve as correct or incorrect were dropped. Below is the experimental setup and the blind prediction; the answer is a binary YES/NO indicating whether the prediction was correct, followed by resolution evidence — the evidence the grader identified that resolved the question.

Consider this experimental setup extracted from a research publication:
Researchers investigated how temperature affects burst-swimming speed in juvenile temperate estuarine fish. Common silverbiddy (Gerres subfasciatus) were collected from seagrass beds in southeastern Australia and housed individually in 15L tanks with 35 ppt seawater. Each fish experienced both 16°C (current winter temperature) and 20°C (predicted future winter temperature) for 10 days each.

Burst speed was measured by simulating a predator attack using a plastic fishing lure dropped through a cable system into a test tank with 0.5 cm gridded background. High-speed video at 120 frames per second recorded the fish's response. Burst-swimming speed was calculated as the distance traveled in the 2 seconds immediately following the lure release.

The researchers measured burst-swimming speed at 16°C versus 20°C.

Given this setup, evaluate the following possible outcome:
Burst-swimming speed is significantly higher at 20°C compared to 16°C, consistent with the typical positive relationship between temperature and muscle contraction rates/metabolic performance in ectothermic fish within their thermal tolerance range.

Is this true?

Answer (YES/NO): YES